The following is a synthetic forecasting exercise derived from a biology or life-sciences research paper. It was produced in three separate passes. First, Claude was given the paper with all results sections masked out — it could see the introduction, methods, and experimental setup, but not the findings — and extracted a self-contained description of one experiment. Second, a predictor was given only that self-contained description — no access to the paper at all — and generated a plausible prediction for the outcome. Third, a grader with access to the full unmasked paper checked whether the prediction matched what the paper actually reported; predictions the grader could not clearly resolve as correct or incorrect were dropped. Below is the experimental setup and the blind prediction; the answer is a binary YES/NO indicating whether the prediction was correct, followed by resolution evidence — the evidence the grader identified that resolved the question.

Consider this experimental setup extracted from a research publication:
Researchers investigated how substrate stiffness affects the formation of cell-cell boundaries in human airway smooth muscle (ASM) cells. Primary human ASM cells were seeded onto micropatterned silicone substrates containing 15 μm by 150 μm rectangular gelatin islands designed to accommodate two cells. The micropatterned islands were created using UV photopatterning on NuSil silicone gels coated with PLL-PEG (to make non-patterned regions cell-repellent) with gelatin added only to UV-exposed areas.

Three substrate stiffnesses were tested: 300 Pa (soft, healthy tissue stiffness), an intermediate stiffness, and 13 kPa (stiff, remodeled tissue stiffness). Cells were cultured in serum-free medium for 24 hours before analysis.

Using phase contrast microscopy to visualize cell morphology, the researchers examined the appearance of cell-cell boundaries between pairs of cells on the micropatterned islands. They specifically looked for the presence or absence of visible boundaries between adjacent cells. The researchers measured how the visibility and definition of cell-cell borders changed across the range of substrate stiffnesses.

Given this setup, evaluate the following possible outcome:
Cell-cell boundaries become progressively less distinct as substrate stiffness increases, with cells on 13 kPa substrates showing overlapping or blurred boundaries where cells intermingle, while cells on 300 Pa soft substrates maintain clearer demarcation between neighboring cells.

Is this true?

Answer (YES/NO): NO